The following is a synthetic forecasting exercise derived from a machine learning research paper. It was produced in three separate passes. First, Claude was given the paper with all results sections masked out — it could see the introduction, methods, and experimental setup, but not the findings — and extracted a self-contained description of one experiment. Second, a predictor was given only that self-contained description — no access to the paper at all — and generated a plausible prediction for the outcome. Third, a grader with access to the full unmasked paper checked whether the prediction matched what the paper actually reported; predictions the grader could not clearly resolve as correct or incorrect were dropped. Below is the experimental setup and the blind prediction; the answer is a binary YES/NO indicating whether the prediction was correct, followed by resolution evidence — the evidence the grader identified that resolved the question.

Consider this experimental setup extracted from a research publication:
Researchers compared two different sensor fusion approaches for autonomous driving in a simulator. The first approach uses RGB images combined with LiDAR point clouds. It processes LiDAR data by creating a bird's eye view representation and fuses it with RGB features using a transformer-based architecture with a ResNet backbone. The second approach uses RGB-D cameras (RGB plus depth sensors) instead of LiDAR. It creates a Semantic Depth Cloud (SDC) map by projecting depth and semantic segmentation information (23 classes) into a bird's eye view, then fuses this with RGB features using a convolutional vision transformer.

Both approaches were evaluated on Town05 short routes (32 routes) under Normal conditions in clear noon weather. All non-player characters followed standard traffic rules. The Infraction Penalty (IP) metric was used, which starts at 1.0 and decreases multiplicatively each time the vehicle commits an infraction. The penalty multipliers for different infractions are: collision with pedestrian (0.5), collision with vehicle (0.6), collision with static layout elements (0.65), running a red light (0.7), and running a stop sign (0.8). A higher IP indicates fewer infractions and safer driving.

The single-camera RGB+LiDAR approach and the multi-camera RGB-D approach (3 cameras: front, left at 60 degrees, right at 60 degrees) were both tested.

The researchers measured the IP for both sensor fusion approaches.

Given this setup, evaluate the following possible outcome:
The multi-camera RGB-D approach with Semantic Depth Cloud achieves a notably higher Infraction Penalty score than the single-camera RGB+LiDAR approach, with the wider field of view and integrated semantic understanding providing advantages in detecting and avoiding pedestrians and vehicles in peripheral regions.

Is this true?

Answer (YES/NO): NO